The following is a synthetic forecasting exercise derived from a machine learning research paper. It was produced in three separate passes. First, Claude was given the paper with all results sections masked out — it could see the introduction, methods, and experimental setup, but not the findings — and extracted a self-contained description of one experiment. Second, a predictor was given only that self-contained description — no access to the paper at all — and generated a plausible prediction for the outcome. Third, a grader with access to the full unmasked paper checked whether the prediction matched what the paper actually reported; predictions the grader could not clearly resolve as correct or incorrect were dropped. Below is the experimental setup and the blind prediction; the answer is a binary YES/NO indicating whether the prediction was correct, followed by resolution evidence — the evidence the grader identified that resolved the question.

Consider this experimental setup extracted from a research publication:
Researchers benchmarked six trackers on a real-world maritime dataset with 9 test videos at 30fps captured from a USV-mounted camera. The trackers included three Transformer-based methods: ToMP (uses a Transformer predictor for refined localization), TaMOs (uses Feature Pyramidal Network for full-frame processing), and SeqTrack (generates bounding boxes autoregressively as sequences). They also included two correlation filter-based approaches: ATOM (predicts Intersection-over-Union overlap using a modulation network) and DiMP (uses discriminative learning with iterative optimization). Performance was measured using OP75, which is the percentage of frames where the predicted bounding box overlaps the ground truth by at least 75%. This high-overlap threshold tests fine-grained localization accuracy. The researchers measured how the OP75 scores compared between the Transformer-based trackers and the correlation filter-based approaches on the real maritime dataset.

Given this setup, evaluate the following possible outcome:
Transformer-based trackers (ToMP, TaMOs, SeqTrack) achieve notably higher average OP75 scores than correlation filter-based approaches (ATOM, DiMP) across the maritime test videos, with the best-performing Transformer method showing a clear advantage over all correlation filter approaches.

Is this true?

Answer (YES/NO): NO